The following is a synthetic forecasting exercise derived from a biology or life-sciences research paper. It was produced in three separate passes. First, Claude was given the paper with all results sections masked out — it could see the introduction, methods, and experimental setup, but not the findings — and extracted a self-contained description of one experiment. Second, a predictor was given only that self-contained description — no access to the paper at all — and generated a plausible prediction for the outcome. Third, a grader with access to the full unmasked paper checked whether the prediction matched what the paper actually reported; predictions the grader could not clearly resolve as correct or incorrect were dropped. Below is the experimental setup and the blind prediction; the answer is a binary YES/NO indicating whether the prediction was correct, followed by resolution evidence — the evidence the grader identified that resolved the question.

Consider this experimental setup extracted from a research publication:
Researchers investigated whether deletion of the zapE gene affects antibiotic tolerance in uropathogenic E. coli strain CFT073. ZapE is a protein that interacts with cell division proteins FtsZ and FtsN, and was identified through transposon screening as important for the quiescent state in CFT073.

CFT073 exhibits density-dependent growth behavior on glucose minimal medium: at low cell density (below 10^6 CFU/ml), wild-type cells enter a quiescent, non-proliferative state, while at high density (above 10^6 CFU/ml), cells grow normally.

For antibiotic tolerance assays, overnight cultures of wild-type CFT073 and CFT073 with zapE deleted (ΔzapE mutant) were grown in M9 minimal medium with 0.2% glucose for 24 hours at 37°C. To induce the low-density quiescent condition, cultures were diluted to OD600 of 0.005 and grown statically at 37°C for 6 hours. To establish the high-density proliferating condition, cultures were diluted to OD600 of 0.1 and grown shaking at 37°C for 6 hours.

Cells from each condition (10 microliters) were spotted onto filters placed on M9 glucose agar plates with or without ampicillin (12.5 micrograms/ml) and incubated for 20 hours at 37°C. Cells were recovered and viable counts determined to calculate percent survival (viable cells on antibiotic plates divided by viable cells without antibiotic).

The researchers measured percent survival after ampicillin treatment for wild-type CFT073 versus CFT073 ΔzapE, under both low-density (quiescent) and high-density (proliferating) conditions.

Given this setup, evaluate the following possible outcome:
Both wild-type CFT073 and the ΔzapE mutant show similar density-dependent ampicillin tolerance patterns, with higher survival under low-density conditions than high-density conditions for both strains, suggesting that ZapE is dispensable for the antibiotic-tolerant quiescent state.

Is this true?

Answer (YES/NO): NO